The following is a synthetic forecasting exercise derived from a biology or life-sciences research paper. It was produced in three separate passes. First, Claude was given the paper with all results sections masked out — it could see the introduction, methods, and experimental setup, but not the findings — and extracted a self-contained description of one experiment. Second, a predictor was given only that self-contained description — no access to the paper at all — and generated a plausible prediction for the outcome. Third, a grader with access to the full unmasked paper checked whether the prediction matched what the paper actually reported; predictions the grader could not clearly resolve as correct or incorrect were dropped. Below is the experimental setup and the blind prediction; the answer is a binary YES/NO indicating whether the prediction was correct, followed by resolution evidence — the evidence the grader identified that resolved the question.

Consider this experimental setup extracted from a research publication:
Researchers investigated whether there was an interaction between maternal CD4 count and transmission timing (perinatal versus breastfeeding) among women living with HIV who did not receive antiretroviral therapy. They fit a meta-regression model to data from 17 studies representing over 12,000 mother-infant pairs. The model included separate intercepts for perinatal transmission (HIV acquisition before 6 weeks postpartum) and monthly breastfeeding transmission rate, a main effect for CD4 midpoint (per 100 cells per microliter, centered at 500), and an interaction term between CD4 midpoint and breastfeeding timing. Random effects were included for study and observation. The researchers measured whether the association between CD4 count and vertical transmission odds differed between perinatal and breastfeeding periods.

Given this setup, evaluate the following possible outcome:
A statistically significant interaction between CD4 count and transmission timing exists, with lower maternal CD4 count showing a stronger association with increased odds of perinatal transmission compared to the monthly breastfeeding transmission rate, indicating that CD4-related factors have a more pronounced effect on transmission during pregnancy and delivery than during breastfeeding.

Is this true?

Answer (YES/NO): NO